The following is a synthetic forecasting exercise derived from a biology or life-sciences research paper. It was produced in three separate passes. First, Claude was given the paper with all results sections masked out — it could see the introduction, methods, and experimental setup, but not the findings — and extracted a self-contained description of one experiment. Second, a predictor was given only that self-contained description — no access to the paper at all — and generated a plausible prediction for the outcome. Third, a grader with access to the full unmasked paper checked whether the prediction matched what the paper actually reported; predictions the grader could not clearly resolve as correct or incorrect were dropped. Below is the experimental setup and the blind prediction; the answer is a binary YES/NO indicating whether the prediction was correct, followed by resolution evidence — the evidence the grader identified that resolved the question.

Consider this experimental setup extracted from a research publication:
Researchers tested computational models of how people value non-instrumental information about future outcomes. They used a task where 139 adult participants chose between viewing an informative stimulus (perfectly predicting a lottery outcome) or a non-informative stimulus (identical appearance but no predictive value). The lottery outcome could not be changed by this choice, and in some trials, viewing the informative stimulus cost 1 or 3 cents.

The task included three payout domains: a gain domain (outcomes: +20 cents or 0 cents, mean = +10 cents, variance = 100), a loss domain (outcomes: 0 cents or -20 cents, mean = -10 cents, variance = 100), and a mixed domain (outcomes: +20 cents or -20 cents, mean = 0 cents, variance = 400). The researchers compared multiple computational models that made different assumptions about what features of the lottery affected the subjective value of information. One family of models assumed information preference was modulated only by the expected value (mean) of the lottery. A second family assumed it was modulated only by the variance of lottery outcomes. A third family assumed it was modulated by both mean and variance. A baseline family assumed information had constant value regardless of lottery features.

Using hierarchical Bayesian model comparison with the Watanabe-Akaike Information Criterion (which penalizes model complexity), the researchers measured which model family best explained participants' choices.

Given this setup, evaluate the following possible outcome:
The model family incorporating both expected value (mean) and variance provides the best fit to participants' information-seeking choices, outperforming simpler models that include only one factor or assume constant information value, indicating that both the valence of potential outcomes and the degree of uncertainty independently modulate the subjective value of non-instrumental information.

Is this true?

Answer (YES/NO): YES